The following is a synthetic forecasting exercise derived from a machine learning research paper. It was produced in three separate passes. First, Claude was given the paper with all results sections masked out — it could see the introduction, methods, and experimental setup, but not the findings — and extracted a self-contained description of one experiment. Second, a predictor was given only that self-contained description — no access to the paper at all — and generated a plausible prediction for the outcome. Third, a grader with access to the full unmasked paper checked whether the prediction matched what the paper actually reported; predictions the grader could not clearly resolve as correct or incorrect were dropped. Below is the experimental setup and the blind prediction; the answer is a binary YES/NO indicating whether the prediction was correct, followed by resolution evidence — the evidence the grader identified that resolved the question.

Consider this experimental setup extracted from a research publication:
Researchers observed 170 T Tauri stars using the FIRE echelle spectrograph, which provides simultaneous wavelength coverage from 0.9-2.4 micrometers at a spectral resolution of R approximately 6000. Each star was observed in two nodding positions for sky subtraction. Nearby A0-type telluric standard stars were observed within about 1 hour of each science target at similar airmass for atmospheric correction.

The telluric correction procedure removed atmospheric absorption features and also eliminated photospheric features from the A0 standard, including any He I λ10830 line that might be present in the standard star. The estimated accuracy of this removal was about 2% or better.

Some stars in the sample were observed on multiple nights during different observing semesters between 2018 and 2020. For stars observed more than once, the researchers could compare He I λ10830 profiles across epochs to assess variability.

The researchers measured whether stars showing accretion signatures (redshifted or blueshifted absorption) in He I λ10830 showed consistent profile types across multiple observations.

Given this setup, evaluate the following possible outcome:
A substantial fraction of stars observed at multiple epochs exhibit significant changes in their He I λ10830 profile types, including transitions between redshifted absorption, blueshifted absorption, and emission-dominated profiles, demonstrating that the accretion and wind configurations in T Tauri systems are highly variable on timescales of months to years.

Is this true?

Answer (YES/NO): NO